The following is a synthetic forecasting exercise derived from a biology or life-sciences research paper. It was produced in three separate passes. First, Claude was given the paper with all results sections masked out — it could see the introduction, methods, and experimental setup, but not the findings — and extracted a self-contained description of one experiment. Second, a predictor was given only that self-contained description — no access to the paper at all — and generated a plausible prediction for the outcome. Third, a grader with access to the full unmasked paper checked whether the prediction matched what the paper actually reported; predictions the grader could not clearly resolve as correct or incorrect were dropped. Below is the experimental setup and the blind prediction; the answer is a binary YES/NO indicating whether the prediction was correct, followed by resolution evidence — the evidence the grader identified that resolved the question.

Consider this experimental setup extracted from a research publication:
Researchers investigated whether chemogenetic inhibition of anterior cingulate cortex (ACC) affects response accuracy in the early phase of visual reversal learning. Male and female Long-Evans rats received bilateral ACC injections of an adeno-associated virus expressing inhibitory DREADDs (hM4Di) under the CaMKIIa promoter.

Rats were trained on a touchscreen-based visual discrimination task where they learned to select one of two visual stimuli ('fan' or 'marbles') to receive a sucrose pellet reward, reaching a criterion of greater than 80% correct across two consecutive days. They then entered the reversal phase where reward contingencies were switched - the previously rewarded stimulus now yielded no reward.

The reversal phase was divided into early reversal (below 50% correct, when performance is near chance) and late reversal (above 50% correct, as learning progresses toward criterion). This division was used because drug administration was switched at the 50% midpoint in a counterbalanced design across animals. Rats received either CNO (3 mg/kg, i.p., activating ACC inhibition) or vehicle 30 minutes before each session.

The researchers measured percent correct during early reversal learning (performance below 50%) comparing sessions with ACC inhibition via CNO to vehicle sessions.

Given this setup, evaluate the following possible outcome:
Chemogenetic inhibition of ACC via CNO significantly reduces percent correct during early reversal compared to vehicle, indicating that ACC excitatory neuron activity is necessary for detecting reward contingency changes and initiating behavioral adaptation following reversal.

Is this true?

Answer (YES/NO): NO